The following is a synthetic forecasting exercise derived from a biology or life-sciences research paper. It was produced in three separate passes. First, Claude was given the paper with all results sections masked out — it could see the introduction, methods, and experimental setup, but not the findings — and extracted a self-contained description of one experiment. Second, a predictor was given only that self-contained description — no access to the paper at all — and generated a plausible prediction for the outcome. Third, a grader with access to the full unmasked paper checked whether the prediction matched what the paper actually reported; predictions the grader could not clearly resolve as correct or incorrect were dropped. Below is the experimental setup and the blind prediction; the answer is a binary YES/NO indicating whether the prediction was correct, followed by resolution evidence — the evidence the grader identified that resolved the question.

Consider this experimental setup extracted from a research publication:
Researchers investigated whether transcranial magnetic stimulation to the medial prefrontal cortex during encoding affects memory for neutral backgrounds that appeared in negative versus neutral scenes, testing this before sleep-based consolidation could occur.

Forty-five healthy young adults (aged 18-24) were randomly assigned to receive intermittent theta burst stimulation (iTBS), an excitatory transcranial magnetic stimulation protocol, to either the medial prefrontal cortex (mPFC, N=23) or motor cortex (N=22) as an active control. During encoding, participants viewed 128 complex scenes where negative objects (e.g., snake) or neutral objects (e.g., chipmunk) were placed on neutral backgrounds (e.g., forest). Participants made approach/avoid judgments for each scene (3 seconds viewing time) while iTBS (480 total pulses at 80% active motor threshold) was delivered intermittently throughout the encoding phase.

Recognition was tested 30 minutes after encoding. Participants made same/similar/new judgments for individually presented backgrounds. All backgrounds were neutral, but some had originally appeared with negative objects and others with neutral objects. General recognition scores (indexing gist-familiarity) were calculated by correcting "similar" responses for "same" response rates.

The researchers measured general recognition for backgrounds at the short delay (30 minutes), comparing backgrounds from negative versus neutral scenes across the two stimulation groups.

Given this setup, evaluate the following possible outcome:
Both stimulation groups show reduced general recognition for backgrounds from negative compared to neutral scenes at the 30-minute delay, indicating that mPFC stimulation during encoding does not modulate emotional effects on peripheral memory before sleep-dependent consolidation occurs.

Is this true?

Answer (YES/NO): NO